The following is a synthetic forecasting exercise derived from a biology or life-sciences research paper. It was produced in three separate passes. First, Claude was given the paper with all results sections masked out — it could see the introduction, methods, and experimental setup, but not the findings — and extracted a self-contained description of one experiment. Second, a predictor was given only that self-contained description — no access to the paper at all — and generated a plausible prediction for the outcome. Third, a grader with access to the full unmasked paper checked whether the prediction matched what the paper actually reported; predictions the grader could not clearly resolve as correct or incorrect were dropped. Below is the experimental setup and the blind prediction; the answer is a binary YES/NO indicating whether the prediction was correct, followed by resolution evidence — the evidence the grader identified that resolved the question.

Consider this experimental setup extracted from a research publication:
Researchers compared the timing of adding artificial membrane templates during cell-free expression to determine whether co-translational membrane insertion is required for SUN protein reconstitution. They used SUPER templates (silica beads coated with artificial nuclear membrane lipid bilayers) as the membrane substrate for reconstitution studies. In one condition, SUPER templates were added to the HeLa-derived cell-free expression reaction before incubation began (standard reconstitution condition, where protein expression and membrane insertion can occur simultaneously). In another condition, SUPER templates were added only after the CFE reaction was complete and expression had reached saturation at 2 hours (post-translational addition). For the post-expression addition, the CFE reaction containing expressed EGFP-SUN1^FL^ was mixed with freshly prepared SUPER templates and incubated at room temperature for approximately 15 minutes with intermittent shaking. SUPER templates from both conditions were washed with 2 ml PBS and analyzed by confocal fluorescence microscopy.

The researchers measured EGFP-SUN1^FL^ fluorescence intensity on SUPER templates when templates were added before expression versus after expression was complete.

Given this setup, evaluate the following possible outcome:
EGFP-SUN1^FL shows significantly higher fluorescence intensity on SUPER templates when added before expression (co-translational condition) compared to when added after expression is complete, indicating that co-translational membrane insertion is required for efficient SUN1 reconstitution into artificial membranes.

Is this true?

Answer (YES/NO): NO